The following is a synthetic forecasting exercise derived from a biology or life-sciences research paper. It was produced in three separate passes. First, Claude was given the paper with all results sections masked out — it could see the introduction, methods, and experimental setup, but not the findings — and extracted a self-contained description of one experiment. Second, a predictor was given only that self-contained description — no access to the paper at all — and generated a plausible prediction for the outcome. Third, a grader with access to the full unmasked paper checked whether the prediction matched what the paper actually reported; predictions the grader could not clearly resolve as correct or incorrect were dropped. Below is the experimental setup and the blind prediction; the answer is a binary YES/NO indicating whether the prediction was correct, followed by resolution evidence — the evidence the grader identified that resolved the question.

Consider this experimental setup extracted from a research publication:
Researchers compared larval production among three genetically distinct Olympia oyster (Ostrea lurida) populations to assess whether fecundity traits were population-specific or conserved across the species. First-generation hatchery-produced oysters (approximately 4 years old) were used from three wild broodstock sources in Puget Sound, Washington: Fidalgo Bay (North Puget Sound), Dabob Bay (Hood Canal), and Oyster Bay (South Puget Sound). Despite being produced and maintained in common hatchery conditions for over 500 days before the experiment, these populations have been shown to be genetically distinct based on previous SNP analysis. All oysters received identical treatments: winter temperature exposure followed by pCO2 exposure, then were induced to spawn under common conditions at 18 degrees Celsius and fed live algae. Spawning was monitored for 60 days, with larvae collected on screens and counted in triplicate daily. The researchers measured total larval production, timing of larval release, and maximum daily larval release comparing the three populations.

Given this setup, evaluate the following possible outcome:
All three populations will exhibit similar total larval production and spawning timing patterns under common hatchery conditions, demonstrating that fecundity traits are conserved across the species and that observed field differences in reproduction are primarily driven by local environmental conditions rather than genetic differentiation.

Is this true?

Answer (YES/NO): NO